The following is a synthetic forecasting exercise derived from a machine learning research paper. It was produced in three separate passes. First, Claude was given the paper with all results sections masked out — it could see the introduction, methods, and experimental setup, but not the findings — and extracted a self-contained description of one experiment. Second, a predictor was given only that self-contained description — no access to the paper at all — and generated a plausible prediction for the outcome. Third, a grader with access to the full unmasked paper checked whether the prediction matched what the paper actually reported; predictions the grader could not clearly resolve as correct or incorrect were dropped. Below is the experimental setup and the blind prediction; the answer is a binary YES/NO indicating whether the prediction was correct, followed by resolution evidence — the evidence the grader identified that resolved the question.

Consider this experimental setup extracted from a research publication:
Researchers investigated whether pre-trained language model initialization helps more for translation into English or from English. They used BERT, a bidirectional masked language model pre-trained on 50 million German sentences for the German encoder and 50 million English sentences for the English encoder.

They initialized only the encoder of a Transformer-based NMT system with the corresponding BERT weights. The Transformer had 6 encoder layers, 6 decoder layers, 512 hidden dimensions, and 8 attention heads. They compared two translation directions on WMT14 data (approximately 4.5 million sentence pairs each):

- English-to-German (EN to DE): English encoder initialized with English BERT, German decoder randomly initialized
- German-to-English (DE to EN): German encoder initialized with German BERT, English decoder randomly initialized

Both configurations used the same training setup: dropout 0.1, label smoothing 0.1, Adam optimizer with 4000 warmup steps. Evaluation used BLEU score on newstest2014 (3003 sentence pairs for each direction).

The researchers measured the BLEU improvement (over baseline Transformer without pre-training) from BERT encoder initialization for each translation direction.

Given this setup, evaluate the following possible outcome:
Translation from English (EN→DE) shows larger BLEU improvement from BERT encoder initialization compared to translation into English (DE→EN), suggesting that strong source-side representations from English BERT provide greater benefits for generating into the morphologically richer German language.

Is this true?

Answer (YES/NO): NO